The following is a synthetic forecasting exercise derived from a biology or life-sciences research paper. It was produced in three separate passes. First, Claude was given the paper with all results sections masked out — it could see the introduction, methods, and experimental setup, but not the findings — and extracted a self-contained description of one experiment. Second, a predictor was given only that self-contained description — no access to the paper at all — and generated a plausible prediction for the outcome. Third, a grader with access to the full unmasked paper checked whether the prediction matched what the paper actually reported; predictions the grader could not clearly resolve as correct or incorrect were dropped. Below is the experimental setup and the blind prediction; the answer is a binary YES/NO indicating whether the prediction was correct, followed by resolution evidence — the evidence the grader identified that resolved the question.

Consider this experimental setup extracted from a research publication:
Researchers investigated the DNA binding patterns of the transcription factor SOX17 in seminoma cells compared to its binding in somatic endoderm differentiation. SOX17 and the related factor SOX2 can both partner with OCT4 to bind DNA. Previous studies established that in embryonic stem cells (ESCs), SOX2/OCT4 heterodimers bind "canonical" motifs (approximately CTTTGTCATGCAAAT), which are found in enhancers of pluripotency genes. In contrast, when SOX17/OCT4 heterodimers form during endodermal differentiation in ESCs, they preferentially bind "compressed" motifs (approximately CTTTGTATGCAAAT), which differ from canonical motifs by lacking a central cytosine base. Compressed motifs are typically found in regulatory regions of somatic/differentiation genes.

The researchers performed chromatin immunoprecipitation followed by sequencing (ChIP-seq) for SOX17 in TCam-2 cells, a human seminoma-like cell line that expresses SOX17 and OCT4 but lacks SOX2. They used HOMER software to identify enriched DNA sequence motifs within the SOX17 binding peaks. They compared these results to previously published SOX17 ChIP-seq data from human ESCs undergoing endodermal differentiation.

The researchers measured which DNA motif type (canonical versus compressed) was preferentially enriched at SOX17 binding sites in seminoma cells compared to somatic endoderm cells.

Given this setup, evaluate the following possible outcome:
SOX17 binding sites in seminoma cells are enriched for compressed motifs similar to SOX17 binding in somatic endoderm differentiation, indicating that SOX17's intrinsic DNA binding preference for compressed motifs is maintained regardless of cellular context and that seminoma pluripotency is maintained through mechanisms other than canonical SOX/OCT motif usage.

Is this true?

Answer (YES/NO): NO